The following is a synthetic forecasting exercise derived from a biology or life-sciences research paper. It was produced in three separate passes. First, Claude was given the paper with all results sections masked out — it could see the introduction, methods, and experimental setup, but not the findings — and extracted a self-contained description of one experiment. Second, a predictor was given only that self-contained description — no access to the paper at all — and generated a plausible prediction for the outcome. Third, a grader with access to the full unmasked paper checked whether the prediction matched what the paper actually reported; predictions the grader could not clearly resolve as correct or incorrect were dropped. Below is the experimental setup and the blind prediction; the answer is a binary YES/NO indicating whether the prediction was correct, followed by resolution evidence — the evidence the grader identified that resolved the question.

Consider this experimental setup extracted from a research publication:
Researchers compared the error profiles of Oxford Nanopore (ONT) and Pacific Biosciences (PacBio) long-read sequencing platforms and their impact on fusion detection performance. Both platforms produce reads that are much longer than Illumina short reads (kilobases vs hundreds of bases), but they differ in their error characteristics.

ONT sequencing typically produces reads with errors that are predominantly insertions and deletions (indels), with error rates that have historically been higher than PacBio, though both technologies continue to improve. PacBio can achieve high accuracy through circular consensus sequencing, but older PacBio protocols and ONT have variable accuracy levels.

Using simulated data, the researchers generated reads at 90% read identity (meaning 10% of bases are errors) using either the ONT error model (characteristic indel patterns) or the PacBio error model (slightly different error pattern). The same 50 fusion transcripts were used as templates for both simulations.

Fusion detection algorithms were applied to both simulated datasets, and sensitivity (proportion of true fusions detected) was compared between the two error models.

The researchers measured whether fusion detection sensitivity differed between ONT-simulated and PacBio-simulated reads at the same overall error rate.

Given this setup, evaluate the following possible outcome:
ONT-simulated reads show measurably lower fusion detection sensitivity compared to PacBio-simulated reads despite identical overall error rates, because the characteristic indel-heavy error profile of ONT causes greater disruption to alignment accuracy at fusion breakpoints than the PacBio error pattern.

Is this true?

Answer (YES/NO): NO